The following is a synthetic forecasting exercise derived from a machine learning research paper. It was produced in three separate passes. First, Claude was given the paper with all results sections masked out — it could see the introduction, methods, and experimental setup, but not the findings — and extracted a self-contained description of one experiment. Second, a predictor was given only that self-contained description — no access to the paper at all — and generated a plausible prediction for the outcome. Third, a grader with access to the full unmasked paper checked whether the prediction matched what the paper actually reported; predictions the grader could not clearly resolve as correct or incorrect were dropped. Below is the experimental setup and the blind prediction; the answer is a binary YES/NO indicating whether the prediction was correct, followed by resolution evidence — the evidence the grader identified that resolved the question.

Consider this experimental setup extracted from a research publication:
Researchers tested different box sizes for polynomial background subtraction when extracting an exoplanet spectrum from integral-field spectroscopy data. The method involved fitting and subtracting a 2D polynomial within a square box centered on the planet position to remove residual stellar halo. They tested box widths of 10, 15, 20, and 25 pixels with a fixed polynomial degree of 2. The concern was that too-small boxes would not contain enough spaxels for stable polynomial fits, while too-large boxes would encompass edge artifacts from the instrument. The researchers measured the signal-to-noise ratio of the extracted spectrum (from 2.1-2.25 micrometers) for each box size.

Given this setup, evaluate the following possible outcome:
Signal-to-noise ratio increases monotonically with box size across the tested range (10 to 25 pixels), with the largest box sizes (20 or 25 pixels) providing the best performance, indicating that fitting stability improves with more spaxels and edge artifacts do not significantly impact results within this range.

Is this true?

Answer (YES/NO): NO